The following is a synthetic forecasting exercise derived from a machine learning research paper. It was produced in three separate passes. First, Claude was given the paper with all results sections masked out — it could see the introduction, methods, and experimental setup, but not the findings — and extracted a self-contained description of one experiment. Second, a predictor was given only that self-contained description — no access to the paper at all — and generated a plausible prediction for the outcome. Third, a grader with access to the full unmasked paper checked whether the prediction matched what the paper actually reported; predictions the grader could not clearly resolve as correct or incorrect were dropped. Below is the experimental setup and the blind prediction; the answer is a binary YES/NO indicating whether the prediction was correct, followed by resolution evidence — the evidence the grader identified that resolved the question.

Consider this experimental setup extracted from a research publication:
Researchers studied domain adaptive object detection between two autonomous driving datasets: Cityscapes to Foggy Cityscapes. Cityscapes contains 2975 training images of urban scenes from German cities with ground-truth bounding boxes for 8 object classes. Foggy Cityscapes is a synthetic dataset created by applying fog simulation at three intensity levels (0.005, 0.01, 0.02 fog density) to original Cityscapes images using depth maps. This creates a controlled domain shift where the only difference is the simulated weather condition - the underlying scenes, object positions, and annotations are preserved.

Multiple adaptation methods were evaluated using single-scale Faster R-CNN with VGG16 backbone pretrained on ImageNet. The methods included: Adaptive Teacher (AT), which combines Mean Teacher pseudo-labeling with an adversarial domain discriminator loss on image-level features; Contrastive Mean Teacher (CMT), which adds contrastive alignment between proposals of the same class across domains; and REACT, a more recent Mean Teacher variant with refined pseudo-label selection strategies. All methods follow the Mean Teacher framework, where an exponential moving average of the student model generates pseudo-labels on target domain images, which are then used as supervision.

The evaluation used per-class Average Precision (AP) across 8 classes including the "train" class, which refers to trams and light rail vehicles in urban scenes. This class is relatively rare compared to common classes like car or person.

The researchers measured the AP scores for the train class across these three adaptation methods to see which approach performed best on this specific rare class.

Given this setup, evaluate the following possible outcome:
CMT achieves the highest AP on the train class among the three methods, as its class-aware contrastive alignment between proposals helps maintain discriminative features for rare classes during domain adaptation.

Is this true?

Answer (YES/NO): NO